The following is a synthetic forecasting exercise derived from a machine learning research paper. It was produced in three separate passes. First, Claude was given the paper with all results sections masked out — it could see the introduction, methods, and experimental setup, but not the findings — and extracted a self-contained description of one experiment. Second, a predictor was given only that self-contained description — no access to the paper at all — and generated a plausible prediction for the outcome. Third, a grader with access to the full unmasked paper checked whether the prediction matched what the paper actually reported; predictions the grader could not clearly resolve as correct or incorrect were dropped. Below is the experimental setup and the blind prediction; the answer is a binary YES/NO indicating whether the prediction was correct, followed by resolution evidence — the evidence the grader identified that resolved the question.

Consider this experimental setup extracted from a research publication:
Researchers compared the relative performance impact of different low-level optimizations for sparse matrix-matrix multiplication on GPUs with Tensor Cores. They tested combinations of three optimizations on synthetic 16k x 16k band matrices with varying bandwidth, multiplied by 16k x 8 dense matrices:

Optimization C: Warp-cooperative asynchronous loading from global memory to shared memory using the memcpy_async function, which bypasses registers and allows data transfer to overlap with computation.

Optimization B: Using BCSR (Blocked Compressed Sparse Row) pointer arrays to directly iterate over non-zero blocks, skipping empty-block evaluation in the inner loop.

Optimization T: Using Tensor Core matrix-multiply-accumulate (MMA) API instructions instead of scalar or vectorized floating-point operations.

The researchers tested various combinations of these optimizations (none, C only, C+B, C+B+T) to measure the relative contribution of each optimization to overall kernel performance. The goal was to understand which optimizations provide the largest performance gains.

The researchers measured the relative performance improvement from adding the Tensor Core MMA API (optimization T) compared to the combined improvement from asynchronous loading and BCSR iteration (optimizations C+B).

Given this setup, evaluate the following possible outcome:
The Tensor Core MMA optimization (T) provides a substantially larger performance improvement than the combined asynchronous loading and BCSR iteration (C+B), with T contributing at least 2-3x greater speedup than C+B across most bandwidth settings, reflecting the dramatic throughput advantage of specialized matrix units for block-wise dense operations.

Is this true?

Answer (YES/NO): YES